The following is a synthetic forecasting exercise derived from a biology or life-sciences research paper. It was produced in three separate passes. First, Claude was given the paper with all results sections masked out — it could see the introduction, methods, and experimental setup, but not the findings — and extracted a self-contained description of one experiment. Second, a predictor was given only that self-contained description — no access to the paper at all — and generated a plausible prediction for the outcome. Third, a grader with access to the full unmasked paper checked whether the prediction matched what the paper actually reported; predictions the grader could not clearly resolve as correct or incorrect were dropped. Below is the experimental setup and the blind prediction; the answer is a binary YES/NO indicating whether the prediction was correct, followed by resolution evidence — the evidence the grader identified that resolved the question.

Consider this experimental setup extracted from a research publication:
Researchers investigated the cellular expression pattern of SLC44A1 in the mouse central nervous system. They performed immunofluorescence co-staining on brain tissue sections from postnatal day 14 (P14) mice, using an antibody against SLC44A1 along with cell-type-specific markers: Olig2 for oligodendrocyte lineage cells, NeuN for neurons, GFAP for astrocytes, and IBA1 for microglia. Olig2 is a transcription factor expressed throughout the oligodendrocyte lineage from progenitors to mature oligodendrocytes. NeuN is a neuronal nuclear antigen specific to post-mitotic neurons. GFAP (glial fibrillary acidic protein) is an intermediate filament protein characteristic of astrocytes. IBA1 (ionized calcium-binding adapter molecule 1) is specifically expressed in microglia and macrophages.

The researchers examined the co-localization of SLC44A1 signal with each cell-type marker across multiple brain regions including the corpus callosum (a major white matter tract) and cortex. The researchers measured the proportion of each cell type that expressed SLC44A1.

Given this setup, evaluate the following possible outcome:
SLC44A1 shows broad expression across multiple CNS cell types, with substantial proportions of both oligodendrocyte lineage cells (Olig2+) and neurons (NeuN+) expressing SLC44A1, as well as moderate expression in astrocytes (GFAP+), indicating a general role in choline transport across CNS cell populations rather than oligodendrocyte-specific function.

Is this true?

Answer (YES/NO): NO